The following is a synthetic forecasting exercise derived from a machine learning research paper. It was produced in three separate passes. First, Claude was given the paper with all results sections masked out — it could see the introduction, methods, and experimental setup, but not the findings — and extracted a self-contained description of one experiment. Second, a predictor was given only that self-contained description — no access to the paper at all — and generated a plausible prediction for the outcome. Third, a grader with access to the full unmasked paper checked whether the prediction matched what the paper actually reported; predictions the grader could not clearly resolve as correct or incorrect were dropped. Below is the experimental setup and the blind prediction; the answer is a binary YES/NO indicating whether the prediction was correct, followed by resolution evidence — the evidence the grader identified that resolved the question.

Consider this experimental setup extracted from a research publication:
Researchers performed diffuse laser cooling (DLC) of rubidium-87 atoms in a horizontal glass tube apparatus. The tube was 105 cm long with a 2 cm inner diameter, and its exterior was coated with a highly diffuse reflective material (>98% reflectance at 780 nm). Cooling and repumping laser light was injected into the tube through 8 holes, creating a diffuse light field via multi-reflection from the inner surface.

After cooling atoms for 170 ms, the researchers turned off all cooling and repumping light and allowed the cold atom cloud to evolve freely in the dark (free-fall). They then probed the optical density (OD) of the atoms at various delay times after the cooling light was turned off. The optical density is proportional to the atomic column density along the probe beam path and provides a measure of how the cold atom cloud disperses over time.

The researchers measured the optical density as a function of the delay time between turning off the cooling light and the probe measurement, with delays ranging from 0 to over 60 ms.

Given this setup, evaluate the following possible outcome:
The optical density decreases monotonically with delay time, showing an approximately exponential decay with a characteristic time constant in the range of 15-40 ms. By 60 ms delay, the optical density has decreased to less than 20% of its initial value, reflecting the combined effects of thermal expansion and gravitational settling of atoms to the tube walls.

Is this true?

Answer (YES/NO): NO